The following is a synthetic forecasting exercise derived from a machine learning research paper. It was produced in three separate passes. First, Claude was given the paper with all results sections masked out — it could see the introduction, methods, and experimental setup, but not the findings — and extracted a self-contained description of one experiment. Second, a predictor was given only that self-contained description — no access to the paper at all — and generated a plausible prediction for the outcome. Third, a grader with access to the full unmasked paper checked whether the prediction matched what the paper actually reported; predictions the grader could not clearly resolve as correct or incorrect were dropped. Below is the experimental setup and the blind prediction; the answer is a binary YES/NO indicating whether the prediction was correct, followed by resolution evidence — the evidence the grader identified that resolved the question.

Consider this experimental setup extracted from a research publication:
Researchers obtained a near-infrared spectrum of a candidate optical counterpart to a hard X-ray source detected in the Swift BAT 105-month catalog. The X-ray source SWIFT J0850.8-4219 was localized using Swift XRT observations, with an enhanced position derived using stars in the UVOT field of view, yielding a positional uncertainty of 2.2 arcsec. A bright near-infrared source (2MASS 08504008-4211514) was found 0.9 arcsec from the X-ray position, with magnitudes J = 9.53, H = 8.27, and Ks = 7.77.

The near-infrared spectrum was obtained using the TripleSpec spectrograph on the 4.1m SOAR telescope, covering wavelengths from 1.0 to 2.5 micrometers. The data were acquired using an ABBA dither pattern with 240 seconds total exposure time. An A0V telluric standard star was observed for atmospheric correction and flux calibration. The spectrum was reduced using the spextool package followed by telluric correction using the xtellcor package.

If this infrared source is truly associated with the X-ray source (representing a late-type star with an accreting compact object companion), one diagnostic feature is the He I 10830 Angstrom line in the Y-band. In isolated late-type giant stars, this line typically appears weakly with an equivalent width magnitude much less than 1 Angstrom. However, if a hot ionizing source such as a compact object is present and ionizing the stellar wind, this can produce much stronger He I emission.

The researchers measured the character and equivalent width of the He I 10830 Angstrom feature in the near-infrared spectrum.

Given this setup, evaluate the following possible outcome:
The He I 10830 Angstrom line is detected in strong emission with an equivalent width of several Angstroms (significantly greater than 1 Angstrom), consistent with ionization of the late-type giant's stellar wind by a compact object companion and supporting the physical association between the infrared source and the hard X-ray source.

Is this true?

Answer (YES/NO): YES